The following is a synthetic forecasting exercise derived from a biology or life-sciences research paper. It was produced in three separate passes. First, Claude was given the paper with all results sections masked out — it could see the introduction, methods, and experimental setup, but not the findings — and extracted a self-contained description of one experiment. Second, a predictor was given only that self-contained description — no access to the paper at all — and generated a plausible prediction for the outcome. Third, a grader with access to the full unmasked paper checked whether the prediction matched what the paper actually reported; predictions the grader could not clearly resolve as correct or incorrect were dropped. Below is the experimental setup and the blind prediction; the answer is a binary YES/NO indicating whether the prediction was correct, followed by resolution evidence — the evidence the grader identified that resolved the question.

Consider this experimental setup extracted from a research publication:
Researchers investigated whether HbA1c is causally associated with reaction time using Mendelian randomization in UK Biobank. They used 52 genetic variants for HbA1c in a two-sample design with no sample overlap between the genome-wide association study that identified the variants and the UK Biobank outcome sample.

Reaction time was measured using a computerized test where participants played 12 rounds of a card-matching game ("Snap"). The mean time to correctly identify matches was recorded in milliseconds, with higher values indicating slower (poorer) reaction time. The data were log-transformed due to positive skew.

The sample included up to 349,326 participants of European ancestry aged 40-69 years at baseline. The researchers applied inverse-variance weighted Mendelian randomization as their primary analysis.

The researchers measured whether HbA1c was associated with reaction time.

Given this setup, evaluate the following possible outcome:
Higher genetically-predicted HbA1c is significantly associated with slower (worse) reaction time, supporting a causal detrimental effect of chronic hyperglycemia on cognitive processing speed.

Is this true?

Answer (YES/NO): NO